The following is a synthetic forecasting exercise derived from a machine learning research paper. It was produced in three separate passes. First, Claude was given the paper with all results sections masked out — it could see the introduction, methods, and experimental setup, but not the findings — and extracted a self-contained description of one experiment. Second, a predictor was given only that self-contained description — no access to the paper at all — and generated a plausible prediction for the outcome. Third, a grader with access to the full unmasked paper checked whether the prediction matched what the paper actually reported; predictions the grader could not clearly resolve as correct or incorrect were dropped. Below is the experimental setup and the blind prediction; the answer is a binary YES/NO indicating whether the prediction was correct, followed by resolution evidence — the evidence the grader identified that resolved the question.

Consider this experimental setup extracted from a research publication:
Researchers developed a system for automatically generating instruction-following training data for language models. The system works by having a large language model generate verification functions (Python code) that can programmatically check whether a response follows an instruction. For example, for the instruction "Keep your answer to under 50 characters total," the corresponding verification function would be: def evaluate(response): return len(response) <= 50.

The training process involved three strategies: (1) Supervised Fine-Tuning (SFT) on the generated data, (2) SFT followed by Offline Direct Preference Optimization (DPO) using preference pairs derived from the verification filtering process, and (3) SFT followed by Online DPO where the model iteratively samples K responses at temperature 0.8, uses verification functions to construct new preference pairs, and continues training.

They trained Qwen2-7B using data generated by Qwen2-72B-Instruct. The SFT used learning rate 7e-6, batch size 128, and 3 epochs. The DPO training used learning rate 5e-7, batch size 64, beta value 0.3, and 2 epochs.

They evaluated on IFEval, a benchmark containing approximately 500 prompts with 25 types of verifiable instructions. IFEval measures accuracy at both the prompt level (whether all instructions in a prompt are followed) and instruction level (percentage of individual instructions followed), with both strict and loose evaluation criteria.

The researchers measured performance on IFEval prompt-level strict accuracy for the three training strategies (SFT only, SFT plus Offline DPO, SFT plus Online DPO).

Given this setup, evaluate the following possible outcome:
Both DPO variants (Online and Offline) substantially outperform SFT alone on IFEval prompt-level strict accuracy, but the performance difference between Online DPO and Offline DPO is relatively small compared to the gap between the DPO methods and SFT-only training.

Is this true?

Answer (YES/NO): NO